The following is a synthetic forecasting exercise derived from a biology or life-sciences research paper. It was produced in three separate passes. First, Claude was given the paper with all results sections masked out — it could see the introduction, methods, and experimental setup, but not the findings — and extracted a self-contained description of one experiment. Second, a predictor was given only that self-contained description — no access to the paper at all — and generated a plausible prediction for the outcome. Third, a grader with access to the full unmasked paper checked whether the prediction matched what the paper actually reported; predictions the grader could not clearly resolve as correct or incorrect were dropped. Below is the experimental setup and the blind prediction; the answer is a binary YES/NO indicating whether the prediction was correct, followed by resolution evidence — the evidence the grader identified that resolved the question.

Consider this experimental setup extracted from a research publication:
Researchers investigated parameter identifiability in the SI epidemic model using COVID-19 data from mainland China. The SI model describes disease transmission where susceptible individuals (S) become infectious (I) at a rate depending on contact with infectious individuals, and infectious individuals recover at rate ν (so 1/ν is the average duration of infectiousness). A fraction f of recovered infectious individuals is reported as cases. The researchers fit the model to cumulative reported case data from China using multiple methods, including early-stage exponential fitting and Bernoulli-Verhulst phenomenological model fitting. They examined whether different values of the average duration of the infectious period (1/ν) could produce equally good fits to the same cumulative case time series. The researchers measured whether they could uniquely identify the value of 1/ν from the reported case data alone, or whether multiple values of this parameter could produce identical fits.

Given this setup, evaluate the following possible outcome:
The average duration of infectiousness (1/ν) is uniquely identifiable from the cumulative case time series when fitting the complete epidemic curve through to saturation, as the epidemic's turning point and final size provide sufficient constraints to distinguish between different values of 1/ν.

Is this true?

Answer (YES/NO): NO